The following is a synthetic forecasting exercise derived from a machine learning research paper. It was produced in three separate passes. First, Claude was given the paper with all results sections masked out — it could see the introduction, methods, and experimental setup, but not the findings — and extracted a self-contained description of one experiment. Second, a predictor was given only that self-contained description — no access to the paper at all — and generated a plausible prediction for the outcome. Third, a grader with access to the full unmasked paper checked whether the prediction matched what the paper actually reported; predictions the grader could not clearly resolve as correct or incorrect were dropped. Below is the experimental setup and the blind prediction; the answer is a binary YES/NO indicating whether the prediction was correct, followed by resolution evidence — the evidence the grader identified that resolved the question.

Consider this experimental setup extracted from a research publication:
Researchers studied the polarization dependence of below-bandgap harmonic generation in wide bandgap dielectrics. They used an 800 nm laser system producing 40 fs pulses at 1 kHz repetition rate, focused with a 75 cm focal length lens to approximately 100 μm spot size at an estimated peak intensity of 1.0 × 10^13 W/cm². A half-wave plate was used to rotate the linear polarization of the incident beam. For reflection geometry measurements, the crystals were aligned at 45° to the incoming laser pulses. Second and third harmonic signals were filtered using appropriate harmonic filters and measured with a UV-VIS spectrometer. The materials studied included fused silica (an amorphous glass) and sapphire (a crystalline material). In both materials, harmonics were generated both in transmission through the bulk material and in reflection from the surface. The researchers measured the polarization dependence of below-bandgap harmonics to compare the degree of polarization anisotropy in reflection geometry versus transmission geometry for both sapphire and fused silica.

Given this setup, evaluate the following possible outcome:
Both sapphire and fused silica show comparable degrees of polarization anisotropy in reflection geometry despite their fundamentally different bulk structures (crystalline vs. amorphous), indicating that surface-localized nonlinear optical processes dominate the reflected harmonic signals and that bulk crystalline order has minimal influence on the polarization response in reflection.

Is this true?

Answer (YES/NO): NO